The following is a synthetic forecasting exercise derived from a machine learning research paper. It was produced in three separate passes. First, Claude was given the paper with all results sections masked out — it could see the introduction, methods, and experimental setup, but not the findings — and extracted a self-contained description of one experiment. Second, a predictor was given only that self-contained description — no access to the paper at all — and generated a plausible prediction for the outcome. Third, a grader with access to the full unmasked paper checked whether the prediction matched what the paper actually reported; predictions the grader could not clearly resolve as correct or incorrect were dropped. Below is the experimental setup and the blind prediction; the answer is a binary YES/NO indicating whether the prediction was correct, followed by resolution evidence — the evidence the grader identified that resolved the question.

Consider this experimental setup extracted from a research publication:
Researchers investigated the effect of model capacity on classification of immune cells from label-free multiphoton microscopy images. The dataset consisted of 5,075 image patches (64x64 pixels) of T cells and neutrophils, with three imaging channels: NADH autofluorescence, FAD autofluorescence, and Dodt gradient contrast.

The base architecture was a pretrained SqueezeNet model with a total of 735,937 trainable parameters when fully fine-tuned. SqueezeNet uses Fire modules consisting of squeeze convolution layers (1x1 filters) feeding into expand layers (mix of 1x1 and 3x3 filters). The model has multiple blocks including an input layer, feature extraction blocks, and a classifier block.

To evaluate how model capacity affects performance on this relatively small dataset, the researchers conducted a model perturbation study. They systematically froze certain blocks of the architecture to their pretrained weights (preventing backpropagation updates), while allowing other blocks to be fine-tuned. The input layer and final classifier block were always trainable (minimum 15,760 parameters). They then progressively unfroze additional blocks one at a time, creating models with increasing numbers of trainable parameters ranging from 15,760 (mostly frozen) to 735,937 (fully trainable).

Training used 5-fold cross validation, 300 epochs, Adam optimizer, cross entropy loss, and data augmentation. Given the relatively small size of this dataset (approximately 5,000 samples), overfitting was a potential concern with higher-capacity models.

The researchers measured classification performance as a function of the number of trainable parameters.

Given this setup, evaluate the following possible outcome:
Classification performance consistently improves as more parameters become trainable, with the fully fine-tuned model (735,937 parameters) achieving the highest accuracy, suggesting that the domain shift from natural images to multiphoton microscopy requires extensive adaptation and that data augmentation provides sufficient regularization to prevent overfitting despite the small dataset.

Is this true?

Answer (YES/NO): YES